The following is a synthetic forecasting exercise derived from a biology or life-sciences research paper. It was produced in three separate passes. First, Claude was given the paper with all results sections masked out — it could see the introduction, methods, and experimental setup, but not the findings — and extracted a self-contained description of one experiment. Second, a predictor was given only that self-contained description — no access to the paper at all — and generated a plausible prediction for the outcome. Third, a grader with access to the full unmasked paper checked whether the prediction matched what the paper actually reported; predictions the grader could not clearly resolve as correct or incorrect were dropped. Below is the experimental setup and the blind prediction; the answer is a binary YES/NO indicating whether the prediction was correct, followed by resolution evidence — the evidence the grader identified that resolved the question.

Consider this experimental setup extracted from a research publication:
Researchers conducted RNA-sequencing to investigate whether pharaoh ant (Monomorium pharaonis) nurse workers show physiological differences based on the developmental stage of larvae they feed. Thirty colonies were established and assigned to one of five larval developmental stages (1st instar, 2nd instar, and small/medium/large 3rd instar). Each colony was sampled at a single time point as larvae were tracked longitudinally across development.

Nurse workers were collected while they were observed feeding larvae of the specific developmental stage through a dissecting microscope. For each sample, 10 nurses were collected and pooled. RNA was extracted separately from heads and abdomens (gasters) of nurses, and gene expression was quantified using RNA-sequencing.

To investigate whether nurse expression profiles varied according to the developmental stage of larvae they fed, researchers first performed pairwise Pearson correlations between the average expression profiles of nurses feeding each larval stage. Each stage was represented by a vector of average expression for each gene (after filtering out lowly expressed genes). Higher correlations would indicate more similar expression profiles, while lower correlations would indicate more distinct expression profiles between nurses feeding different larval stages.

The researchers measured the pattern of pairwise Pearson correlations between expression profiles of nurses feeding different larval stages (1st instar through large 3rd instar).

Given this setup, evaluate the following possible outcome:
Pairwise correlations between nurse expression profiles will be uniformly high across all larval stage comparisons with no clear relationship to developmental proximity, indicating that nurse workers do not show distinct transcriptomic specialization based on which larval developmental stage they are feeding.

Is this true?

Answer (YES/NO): NO